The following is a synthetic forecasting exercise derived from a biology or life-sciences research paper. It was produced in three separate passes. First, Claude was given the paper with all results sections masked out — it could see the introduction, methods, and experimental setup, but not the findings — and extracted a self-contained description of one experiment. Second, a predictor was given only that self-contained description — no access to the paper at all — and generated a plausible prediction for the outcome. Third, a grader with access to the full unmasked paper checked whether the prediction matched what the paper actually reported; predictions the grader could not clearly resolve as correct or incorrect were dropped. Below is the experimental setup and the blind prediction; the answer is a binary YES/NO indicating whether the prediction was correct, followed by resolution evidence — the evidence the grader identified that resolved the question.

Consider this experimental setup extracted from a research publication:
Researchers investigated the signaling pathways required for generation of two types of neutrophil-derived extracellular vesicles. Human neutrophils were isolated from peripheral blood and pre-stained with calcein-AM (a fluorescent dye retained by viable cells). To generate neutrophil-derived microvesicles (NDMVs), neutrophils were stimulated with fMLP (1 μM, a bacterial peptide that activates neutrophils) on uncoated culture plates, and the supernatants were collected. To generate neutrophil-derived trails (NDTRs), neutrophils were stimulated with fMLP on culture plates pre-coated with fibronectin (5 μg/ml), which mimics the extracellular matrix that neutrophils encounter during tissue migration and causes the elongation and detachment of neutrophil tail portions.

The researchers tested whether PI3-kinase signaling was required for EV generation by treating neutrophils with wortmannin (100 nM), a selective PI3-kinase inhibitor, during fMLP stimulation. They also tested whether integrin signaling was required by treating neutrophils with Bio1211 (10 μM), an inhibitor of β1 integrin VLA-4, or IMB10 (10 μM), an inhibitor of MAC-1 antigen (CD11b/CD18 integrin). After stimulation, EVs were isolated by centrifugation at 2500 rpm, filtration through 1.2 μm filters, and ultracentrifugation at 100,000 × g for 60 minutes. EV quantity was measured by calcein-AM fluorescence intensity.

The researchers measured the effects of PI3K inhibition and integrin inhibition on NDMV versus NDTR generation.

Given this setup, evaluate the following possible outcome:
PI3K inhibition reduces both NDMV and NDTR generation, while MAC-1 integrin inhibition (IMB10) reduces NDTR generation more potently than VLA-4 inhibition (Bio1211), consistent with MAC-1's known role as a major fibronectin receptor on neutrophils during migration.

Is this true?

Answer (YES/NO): NO